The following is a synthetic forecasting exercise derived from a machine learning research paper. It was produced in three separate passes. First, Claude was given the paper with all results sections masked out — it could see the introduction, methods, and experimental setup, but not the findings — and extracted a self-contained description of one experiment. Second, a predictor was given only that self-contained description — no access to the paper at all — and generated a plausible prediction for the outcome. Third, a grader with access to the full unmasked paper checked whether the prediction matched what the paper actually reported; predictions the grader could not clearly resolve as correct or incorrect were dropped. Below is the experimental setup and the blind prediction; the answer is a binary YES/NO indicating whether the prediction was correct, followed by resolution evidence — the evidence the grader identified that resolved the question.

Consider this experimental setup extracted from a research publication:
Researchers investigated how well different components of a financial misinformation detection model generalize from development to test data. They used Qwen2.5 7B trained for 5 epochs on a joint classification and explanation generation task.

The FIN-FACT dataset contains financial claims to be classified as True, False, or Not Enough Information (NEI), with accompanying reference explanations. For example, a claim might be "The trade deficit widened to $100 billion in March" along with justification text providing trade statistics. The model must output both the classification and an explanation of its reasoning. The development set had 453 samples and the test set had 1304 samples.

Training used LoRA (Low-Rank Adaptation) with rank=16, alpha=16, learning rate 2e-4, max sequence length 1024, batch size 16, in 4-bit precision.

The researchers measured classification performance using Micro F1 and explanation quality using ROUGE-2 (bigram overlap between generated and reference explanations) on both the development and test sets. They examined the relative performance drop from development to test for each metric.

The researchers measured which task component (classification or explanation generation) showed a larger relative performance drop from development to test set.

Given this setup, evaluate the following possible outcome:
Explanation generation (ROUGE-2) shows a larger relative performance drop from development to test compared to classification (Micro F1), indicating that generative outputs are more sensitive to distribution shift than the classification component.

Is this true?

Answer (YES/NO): YES